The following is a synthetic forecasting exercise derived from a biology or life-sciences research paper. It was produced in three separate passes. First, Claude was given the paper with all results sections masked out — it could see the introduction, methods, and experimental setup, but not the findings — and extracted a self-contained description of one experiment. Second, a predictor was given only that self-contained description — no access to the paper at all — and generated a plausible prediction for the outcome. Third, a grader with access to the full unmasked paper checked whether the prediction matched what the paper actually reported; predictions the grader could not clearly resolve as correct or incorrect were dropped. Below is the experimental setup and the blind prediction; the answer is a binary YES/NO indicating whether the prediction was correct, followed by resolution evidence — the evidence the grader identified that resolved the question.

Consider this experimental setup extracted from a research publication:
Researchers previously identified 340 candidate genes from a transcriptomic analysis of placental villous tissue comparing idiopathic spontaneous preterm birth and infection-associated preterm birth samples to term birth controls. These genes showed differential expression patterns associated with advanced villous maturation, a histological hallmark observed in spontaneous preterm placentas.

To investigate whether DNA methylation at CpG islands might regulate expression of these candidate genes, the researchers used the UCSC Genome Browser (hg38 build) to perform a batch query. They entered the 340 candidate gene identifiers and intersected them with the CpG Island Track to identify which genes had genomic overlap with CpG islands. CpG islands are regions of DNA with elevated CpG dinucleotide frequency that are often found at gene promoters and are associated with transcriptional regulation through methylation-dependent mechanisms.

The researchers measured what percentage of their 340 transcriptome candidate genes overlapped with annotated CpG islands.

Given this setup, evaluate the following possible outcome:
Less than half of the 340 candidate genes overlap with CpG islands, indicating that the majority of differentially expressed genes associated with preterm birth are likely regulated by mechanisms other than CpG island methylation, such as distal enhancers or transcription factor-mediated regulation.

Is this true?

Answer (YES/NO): NO